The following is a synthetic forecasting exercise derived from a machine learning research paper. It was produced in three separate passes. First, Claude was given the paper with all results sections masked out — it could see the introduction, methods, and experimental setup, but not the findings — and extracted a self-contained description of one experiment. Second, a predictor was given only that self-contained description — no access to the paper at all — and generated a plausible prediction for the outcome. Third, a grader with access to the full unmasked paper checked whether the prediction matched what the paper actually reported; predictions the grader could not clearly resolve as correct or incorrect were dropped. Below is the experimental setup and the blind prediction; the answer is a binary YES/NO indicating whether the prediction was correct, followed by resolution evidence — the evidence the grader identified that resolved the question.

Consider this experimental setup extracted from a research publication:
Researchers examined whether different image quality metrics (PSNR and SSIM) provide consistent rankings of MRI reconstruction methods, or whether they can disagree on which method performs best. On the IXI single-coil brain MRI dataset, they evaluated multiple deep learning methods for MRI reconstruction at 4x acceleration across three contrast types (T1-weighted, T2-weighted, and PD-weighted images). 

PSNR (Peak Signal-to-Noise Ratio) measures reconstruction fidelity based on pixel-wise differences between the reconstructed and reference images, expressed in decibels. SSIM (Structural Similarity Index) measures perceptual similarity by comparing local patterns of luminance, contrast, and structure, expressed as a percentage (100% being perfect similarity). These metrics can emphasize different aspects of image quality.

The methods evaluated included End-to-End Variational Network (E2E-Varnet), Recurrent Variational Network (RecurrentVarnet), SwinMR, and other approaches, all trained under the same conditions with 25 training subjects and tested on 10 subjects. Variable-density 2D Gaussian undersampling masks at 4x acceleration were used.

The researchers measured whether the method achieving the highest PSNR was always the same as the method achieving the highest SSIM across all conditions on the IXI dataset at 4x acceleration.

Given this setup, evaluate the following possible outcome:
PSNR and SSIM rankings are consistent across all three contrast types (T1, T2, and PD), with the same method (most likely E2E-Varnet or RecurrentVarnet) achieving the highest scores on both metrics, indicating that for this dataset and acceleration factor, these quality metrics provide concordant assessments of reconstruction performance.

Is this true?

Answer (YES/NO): NO